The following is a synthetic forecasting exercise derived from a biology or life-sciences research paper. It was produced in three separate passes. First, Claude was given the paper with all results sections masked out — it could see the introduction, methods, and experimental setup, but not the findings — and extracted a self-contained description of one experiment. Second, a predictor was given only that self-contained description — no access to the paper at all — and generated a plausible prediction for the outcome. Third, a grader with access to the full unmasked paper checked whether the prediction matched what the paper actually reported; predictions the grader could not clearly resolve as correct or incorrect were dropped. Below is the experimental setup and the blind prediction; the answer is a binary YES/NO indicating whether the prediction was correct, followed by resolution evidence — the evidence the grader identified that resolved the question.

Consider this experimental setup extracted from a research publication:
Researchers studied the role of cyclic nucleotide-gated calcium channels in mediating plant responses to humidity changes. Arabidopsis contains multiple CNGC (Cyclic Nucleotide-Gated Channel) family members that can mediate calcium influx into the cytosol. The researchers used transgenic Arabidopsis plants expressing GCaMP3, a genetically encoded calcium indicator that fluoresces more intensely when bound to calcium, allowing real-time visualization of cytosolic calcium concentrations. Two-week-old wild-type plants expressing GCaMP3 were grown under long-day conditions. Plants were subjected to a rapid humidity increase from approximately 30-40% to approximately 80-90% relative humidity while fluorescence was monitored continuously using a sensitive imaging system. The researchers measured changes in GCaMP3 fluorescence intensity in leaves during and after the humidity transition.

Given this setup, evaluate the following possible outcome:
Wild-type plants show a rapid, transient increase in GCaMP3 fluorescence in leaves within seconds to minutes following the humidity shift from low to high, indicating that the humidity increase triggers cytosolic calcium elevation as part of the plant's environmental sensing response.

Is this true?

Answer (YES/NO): YES